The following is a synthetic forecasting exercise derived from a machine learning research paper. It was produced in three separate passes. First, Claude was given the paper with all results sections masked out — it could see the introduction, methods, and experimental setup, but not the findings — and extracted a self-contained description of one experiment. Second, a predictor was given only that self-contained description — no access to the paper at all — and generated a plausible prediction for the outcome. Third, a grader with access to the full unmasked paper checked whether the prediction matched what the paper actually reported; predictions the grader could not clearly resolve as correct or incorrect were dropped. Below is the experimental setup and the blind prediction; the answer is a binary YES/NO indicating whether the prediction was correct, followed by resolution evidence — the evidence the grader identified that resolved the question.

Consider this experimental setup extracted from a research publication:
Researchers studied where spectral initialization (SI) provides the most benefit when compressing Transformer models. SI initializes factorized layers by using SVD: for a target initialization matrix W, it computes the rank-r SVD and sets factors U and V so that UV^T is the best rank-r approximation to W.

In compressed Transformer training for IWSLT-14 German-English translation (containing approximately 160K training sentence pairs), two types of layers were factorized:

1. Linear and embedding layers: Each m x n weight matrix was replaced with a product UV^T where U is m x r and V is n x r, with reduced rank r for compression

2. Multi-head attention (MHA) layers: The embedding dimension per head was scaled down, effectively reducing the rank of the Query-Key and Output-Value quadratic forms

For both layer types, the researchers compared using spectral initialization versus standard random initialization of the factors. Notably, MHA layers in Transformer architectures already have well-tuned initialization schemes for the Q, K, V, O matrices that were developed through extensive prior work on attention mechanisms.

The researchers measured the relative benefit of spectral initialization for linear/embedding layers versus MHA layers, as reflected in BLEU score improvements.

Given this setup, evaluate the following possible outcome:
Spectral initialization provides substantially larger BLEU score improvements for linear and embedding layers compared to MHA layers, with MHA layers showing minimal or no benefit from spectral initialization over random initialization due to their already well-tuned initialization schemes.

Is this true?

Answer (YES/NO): YES